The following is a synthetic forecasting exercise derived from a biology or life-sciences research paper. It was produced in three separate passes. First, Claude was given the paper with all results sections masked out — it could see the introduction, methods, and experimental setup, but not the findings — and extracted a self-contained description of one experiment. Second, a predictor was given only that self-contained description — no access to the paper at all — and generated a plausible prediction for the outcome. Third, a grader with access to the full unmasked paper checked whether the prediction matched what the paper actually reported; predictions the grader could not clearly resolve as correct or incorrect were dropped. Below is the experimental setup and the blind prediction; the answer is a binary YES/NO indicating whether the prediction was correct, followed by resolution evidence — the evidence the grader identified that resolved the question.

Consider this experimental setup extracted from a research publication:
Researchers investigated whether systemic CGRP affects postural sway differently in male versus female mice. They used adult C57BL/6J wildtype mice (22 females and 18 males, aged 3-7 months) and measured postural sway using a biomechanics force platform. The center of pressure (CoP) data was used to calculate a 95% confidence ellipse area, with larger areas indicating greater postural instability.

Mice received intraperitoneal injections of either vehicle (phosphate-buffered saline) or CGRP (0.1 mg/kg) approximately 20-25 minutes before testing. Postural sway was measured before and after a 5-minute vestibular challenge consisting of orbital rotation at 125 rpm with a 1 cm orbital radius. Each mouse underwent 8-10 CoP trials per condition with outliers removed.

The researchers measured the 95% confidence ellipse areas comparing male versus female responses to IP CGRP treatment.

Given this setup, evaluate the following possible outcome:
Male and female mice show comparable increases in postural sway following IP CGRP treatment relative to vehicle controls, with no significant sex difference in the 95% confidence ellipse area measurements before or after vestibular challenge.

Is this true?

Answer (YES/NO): NO